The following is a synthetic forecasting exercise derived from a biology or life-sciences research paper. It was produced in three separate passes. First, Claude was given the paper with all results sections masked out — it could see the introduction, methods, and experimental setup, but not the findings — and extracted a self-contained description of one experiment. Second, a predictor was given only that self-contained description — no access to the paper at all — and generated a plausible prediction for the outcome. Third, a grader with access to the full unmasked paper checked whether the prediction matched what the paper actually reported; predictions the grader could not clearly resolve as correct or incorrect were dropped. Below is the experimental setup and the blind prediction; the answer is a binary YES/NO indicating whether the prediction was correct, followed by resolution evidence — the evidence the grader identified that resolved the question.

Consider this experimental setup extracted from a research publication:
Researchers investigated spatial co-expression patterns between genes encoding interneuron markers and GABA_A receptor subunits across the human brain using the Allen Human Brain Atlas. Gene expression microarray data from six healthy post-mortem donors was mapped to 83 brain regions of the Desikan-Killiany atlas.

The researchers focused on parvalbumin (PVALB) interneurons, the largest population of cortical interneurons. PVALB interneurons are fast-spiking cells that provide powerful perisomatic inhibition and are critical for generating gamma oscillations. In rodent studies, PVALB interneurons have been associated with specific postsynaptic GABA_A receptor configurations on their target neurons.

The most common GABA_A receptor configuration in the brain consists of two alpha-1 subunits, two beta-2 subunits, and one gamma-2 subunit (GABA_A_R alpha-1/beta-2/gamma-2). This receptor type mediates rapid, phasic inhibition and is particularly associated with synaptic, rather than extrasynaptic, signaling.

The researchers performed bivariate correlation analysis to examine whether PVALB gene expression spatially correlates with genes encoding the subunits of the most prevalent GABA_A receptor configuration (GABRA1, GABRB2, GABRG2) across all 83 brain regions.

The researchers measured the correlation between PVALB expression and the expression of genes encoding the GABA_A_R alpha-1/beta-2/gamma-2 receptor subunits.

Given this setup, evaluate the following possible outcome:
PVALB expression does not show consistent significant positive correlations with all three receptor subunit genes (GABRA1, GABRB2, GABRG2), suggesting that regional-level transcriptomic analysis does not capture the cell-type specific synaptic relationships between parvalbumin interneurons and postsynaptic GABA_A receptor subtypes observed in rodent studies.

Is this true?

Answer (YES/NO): NO